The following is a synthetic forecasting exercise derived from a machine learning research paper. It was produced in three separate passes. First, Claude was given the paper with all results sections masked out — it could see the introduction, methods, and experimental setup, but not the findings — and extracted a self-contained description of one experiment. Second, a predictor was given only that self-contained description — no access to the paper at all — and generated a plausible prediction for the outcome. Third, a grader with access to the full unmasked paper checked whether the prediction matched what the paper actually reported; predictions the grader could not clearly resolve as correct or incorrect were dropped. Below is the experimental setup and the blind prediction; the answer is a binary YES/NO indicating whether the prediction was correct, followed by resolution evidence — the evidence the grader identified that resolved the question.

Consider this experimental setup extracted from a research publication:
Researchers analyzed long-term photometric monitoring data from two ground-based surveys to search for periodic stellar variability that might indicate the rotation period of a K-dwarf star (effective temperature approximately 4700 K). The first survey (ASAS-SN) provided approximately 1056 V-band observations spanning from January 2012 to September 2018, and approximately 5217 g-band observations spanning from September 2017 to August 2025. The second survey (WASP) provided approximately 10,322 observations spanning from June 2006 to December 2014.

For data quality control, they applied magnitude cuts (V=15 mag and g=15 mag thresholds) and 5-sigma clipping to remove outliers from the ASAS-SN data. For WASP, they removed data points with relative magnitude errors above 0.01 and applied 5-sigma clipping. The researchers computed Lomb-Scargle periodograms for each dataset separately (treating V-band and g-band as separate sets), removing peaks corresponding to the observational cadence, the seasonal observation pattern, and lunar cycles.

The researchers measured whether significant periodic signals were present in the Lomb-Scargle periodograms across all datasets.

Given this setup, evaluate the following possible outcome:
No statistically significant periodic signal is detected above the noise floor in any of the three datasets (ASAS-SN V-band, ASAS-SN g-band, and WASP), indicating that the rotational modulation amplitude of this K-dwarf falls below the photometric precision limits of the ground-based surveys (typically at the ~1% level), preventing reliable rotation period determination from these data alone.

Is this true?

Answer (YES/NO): YES